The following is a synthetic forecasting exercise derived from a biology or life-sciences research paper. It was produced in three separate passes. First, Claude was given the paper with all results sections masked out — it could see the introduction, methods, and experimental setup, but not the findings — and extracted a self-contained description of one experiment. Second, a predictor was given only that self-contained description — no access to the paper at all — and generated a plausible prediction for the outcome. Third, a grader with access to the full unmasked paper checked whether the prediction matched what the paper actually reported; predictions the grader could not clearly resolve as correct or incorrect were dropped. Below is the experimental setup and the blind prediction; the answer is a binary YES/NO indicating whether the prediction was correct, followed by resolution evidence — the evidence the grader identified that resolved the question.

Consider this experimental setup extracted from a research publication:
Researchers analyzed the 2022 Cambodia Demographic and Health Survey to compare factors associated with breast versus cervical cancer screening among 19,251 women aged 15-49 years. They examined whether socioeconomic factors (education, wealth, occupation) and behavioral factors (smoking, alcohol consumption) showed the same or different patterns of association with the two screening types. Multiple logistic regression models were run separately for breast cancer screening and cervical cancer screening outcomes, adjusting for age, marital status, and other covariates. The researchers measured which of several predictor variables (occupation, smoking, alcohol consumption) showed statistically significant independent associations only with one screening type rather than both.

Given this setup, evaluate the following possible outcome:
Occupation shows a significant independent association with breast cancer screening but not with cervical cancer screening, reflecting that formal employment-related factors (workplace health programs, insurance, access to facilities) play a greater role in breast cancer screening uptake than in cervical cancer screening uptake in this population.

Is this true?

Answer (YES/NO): NO